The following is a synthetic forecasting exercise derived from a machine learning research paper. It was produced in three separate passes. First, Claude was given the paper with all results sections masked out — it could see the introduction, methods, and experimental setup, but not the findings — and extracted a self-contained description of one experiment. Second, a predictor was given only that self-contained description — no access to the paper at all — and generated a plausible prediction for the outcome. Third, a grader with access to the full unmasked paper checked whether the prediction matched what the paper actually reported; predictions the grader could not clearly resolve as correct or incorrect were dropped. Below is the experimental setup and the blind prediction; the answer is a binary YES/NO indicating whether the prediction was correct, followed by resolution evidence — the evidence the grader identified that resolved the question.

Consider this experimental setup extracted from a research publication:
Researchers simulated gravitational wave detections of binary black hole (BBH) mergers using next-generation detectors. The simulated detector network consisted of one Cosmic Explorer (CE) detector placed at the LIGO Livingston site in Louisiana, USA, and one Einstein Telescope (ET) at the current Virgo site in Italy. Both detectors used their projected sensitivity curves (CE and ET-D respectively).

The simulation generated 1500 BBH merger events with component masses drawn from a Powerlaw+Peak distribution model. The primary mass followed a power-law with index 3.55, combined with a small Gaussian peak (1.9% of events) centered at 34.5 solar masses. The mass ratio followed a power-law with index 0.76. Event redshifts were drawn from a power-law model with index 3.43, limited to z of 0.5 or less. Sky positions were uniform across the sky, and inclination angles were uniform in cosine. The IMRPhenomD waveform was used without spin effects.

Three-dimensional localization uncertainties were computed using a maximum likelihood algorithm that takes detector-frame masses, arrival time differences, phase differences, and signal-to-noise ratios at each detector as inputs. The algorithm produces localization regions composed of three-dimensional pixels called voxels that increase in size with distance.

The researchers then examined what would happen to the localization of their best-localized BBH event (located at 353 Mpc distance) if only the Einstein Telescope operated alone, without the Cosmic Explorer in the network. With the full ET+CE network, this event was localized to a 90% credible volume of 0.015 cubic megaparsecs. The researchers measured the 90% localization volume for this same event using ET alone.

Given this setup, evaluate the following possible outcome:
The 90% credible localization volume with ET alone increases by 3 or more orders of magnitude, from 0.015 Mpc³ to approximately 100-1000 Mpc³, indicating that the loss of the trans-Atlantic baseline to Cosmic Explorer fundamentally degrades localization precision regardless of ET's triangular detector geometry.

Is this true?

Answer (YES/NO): NO